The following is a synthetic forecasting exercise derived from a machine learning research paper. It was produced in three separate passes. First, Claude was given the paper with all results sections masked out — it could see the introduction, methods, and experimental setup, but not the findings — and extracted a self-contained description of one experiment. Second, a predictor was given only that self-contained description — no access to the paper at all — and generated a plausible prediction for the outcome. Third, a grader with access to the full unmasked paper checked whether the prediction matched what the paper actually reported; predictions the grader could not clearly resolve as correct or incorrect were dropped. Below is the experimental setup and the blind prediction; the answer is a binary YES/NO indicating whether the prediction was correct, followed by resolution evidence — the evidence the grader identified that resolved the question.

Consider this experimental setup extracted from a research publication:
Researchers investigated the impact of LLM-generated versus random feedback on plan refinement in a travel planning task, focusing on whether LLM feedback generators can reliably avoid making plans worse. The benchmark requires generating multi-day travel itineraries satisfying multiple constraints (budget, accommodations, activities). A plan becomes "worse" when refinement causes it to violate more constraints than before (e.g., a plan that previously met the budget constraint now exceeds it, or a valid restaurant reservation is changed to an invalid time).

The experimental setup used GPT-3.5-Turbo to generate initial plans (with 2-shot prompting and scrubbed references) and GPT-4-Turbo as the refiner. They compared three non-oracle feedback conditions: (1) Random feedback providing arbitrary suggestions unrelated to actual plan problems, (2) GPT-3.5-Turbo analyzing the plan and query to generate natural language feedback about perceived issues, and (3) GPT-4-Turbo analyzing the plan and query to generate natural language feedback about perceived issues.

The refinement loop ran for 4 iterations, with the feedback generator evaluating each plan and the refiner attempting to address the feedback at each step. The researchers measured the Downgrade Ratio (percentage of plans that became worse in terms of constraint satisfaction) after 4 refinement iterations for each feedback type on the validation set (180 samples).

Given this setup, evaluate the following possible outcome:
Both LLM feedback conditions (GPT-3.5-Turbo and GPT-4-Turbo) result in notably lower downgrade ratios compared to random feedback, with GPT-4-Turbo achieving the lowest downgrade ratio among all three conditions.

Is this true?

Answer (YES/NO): NO